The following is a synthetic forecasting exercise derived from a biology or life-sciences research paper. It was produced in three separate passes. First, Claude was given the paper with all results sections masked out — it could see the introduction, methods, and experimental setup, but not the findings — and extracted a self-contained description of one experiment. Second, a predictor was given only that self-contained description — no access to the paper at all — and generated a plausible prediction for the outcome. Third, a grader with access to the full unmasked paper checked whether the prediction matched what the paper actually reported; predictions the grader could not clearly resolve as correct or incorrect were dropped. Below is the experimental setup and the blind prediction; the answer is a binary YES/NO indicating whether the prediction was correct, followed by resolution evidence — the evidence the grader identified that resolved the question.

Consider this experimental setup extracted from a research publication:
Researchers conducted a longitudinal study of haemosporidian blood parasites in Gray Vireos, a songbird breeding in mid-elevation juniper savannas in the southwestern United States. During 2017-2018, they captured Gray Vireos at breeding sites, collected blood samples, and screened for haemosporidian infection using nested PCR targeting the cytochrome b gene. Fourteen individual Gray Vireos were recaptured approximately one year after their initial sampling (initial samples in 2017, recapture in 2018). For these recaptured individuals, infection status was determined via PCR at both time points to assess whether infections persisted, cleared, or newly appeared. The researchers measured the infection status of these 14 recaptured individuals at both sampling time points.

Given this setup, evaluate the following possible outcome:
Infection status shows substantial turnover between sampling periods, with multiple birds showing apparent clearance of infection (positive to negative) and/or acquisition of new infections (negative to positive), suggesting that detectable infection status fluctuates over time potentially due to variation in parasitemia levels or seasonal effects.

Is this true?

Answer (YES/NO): NO